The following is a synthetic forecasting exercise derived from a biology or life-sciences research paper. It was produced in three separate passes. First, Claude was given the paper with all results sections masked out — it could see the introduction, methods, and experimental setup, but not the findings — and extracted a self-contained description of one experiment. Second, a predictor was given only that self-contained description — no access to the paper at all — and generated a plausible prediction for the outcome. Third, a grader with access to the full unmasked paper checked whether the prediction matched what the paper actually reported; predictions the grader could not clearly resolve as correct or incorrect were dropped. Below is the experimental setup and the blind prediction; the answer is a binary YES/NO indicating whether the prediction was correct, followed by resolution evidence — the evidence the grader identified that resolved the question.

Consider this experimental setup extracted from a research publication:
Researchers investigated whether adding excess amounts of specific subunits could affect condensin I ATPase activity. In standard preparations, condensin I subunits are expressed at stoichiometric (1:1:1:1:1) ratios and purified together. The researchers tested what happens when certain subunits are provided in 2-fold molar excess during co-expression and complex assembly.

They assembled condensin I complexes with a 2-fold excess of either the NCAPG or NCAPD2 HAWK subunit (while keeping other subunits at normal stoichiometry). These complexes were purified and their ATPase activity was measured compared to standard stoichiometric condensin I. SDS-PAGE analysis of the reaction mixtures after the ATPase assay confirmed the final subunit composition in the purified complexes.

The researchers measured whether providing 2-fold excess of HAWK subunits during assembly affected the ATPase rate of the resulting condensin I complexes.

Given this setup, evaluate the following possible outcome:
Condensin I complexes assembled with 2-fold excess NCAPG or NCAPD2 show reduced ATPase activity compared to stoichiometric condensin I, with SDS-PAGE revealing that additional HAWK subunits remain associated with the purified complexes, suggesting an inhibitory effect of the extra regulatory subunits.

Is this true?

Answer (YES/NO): NO